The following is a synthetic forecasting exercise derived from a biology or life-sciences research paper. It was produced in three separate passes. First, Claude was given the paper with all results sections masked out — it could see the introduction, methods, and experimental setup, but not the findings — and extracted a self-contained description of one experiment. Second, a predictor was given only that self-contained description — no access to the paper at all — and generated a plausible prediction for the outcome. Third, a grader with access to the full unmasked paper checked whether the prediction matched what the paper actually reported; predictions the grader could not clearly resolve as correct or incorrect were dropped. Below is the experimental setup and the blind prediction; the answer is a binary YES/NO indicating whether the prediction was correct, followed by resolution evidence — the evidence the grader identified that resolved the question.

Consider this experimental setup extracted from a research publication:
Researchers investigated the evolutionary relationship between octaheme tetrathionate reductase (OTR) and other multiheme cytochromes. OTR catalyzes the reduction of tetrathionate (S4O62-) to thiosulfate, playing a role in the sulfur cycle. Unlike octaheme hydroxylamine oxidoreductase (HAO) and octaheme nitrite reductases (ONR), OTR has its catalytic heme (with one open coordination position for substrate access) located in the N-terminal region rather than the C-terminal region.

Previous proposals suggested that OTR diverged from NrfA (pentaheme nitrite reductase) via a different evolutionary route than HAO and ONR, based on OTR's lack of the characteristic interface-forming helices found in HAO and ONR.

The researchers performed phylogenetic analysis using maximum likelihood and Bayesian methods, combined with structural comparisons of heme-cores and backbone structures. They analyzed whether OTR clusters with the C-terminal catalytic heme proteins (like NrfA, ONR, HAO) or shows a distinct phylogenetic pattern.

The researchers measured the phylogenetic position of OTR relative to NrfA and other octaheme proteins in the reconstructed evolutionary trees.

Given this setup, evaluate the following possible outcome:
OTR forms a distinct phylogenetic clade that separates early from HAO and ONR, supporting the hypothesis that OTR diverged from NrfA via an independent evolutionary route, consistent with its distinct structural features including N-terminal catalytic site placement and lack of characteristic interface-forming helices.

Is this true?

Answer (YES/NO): NO